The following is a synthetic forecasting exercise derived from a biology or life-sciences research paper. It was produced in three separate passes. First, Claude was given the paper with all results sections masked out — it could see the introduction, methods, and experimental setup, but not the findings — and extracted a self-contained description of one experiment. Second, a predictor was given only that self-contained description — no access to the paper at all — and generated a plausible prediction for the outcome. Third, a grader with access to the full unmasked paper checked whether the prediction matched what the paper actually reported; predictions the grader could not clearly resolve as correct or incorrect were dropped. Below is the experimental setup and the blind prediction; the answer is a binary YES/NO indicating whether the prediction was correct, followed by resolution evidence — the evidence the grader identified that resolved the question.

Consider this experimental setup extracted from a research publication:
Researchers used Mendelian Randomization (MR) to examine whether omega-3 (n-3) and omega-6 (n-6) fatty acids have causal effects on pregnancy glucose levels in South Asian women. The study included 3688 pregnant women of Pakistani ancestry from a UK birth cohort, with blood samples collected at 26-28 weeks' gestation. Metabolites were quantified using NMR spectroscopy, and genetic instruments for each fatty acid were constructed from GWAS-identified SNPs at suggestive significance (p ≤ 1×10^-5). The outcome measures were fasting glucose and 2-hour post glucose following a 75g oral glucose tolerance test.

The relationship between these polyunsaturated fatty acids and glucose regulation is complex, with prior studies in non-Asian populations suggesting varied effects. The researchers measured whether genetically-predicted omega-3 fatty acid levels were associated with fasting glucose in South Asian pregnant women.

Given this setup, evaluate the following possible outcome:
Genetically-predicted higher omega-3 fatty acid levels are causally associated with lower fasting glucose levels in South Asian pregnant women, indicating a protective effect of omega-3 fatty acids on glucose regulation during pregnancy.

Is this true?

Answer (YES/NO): NO